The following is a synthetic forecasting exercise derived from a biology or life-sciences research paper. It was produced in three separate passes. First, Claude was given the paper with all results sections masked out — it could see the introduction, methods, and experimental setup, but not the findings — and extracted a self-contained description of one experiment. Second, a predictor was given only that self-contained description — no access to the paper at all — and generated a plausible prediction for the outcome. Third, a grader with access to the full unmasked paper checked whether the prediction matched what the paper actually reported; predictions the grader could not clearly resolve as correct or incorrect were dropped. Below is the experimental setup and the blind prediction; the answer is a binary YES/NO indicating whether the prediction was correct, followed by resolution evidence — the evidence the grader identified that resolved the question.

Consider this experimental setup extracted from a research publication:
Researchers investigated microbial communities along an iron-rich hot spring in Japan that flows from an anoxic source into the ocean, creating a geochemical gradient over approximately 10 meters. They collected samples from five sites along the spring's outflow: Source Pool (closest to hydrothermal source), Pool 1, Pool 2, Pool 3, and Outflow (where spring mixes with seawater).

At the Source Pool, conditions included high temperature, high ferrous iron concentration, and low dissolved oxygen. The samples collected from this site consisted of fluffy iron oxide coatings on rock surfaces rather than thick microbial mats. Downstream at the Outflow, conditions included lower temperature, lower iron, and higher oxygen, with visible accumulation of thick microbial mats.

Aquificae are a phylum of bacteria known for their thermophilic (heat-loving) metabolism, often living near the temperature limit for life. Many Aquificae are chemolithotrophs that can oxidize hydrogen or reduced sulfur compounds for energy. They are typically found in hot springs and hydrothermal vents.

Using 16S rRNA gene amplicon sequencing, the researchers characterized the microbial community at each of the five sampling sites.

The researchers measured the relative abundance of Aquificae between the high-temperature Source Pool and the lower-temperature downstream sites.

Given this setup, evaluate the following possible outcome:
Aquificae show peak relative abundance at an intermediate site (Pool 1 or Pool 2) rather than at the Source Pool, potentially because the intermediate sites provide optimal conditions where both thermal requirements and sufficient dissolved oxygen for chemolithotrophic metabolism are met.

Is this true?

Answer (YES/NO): NO